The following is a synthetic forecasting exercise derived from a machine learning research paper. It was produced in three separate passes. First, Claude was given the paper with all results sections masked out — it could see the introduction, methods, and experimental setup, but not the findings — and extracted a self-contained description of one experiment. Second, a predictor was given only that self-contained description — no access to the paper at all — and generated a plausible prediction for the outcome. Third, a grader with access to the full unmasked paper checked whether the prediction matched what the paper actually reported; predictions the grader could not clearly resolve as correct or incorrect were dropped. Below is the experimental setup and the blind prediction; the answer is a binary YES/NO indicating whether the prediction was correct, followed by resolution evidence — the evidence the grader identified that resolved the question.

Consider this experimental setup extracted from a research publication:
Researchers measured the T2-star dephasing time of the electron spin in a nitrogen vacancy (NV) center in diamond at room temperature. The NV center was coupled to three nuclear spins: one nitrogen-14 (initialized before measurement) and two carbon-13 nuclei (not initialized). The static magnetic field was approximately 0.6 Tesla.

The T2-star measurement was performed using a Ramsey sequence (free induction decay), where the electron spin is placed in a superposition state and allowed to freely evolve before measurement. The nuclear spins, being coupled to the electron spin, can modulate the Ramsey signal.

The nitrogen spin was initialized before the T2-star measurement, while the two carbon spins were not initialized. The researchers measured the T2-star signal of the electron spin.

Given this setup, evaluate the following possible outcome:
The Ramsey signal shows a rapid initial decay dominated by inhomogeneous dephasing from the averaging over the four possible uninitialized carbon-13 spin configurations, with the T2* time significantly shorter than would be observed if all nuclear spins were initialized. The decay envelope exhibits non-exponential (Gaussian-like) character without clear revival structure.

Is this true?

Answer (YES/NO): NO